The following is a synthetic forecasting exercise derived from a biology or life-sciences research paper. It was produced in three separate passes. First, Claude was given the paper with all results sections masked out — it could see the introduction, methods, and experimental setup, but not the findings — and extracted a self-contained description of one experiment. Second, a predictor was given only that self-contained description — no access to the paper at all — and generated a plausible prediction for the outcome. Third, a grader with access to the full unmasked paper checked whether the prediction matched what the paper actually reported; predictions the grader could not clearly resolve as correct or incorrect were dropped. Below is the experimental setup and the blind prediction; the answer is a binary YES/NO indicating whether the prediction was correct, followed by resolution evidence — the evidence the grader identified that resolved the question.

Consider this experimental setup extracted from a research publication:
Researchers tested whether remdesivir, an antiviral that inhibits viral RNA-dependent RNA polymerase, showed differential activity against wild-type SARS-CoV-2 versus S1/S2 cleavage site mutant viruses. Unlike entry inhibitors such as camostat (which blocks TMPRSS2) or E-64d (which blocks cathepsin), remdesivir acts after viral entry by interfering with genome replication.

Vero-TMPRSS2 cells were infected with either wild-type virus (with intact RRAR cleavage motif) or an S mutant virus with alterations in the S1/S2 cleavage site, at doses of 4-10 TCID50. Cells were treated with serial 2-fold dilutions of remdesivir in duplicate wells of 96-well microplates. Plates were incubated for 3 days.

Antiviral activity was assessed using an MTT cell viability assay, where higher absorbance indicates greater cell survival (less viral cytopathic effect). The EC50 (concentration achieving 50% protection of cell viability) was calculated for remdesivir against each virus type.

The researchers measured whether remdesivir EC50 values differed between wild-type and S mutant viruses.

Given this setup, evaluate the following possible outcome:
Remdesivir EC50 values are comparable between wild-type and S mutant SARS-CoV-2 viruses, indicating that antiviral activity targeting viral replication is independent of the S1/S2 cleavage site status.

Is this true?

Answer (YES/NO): YES